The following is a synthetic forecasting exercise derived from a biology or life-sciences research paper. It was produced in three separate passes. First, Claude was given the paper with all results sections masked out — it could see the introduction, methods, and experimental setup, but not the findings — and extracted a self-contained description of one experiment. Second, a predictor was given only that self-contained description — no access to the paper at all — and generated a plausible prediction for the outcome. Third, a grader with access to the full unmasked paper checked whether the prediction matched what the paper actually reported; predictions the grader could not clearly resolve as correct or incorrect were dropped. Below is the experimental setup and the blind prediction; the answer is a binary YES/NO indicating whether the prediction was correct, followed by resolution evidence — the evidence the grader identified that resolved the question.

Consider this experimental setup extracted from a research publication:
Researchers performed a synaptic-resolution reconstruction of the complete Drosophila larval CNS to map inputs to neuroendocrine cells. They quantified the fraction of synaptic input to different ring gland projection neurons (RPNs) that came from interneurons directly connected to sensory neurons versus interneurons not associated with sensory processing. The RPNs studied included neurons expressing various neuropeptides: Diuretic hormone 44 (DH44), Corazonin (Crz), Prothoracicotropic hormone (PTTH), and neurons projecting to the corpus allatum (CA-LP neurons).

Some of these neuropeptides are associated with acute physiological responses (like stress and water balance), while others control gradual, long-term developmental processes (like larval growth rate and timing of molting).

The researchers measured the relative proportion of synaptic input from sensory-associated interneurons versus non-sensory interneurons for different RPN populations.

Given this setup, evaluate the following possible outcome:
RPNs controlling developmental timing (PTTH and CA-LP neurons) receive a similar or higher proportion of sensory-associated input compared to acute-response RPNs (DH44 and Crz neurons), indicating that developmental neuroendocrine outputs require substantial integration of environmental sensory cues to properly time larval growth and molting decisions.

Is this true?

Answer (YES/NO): NO